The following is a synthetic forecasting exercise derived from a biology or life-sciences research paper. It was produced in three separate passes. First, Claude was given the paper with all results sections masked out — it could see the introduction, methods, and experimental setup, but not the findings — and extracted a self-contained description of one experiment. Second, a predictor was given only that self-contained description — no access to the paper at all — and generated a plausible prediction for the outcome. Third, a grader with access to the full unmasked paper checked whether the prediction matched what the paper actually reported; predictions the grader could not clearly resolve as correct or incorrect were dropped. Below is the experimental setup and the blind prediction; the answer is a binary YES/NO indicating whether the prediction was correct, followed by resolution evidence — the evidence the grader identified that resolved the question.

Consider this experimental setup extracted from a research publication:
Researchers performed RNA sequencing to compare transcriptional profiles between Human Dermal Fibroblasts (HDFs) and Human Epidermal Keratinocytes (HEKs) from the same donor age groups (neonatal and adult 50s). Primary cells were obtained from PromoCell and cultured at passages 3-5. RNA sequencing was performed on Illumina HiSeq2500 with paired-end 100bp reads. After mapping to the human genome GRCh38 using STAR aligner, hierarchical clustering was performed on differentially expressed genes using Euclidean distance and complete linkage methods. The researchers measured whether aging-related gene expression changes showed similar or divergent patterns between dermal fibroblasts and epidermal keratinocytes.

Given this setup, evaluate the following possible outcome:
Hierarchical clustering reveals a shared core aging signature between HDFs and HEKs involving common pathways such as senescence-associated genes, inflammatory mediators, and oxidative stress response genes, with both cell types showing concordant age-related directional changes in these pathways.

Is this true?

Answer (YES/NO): NO